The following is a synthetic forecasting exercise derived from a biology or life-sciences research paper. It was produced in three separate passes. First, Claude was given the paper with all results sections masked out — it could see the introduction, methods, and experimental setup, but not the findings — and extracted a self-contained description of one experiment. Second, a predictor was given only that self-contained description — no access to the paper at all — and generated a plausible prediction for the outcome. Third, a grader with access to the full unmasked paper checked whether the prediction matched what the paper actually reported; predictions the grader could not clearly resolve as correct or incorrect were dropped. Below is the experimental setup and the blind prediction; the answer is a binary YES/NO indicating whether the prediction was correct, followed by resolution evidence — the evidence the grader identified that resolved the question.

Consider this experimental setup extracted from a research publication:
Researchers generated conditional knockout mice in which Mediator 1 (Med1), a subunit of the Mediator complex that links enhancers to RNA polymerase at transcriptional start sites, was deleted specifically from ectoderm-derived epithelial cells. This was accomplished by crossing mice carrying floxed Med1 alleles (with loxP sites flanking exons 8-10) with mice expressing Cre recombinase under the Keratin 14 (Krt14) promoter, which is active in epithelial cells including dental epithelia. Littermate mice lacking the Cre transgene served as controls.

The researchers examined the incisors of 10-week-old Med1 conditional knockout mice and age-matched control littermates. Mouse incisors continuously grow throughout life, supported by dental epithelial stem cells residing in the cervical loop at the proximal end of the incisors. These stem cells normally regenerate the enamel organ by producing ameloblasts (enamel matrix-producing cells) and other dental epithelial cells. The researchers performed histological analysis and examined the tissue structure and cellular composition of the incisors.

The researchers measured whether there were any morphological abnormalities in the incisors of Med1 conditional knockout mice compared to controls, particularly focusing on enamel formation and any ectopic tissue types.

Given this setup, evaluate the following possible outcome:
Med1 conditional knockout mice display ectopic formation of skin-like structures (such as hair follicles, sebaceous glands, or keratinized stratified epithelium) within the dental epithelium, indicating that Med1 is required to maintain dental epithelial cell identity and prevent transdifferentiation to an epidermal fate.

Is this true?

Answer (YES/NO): NO